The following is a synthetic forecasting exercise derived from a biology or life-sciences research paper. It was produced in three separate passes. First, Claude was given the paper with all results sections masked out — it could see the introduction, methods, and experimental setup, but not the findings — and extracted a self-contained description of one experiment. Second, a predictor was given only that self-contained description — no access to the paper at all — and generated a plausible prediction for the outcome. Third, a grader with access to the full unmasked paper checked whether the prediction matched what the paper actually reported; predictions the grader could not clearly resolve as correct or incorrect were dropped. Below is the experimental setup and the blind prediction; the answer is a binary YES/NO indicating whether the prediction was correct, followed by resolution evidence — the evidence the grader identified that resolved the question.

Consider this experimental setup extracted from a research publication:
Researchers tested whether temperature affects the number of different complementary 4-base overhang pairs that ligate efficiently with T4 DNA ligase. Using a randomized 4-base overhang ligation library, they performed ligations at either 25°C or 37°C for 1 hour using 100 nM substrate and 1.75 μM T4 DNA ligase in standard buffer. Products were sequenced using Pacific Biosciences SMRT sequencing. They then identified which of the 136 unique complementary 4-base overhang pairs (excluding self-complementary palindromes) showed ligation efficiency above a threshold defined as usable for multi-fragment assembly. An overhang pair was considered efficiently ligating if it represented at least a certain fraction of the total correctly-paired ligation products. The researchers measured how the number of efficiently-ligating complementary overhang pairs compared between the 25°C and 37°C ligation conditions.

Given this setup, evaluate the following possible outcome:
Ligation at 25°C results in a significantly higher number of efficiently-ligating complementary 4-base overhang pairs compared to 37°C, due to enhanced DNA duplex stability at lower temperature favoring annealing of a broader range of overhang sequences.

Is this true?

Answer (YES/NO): YES